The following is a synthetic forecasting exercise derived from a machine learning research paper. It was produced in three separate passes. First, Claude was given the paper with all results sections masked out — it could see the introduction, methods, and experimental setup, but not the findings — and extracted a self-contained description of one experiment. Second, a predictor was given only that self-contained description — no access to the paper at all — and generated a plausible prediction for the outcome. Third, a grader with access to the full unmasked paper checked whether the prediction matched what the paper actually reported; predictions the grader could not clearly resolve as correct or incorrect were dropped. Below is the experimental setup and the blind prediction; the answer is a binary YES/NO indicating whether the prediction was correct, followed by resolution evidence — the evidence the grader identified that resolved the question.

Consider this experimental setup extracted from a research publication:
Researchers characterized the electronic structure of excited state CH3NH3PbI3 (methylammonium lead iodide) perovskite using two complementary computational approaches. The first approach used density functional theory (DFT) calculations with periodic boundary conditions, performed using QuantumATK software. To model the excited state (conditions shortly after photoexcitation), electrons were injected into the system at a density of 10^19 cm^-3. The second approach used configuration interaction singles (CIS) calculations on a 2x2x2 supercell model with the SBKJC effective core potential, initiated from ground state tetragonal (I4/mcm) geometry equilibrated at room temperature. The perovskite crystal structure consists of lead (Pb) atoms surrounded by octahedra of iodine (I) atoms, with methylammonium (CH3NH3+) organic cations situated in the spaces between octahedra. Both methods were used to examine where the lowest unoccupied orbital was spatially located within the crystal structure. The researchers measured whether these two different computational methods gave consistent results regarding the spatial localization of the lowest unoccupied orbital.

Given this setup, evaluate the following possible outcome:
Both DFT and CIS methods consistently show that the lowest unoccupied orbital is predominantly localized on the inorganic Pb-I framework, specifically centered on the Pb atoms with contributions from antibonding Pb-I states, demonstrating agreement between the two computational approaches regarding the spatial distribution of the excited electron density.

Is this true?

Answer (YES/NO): YES